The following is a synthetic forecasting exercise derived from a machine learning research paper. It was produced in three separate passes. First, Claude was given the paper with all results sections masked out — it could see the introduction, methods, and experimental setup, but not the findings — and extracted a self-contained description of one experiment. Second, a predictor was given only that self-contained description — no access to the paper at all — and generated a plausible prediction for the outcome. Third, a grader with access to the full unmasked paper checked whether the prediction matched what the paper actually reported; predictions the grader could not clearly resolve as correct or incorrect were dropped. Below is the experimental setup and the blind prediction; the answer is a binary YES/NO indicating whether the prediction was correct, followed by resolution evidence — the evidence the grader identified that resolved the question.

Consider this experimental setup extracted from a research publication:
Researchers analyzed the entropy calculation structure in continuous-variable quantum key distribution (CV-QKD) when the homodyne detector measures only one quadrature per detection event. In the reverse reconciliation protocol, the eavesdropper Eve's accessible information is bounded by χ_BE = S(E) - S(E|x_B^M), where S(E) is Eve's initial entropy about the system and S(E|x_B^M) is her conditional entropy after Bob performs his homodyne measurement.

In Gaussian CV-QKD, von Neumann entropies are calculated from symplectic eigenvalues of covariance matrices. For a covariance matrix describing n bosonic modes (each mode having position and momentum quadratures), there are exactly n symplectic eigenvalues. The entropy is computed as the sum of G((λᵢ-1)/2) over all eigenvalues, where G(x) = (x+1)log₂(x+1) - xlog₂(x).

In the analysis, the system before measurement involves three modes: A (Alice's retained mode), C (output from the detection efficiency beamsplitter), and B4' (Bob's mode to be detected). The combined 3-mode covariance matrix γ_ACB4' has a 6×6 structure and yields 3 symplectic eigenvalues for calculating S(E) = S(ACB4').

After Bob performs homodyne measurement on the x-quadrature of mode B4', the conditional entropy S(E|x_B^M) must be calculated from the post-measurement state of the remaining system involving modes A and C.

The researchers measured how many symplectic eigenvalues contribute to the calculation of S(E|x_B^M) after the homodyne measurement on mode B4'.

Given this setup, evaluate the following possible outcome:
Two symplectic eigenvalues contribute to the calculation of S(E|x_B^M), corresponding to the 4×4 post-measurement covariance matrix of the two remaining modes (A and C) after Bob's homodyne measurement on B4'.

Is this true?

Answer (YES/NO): YES